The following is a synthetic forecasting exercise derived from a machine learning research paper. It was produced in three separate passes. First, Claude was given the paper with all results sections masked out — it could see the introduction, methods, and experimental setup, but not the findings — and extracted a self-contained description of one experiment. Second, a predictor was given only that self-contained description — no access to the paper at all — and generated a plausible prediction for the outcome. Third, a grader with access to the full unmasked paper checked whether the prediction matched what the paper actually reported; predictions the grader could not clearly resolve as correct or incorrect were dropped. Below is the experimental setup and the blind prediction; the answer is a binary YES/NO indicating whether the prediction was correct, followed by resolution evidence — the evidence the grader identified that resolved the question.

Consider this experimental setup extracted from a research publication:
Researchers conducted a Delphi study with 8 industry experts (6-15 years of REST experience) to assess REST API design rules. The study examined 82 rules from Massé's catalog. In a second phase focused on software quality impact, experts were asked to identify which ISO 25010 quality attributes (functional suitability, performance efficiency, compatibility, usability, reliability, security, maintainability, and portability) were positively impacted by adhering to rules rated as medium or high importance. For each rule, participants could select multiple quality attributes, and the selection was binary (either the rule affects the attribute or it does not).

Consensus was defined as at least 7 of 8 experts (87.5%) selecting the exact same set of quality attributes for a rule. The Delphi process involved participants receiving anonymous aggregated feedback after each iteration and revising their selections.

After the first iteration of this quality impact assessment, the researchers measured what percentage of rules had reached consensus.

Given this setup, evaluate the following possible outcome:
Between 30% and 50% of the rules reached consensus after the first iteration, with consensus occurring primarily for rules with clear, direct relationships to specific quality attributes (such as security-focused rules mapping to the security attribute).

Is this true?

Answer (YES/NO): NO